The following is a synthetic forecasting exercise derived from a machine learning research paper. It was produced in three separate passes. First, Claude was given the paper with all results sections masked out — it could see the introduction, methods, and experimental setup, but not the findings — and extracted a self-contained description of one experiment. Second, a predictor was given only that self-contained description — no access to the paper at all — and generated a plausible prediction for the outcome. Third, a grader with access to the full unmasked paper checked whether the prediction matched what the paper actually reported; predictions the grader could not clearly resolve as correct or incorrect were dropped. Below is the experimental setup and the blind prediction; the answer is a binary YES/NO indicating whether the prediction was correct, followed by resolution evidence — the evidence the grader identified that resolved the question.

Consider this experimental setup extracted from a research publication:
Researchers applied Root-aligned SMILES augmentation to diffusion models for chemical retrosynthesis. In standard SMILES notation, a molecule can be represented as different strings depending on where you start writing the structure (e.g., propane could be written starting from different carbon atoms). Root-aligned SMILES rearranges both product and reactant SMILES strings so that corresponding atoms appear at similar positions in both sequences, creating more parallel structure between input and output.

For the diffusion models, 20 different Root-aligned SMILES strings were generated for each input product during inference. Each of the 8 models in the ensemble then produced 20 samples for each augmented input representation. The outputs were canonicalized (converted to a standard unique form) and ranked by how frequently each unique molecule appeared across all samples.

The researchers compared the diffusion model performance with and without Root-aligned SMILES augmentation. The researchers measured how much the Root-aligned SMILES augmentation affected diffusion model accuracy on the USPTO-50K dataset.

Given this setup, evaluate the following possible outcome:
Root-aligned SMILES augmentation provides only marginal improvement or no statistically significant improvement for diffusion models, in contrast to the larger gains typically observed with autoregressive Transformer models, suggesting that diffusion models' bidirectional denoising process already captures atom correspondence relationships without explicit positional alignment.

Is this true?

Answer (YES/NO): NO